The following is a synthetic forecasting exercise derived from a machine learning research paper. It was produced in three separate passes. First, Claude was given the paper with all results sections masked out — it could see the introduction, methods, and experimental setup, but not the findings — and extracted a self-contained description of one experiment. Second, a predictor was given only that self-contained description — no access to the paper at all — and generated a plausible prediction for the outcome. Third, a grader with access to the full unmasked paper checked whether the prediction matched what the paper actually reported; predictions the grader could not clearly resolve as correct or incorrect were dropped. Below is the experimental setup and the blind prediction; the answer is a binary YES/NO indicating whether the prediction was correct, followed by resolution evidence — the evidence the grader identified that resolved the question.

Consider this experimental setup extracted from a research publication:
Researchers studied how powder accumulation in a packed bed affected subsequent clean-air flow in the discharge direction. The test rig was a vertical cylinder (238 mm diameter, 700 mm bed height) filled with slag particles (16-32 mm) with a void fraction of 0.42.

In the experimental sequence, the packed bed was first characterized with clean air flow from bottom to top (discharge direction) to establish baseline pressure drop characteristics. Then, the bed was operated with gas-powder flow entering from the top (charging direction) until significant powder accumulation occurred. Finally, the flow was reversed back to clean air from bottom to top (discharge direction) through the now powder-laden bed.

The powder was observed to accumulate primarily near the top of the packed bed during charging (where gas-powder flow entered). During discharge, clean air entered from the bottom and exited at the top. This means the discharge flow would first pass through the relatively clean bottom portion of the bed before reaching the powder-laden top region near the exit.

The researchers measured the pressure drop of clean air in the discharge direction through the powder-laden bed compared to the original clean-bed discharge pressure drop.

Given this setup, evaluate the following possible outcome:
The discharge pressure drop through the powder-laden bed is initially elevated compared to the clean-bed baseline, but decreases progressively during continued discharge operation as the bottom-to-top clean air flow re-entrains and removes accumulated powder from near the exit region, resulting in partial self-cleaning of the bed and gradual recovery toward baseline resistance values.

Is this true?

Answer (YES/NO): NO